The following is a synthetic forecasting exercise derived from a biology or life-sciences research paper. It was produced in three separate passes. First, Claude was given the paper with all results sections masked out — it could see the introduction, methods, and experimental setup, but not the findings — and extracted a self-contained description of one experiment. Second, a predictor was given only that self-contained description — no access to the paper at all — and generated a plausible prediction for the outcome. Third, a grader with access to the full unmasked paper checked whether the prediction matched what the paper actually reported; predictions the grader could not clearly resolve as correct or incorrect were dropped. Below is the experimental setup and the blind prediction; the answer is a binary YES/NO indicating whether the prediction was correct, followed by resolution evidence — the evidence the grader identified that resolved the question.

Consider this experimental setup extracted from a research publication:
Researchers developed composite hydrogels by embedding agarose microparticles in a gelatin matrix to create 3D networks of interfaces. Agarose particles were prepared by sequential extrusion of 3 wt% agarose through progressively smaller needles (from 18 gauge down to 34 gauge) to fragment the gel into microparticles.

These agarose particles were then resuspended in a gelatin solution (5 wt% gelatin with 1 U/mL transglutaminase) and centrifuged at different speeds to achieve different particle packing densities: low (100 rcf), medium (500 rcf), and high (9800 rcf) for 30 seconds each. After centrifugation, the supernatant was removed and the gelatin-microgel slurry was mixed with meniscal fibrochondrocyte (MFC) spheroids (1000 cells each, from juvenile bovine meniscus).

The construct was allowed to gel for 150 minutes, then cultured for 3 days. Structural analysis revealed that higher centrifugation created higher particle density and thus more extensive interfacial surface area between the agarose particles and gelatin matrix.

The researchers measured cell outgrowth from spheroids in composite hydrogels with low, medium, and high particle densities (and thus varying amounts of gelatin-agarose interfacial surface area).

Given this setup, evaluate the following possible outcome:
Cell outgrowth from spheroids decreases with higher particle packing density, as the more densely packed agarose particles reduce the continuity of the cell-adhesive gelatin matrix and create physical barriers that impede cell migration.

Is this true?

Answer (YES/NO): NO